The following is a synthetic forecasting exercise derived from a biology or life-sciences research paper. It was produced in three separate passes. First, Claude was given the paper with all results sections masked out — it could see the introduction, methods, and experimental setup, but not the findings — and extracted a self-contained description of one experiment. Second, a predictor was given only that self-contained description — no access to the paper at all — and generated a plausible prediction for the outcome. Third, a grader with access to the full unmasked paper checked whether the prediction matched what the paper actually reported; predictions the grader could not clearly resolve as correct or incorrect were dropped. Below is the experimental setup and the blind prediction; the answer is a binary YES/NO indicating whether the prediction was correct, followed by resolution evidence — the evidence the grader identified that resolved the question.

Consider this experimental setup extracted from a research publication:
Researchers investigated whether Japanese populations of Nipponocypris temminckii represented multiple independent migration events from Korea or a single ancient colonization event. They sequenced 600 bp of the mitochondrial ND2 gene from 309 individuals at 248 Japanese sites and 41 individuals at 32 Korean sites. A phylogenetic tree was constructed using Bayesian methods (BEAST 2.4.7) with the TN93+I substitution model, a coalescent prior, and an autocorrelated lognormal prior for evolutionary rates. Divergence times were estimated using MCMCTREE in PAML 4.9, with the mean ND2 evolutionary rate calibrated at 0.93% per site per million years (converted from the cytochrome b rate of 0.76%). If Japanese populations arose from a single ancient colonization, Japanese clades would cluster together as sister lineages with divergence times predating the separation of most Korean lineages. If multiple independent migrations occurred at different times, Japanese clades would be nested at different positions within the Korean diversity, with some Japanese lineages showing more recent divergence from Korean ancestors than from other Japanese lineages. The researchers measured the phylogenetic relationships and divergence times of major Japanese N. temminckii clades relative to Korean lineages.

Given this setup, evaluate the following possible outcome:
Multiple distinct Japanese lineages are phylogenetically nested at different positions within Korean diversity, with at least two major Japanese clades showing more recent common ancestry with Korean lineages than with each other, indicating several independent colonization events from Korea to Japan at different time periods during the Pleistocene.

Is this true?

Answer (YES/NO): YES